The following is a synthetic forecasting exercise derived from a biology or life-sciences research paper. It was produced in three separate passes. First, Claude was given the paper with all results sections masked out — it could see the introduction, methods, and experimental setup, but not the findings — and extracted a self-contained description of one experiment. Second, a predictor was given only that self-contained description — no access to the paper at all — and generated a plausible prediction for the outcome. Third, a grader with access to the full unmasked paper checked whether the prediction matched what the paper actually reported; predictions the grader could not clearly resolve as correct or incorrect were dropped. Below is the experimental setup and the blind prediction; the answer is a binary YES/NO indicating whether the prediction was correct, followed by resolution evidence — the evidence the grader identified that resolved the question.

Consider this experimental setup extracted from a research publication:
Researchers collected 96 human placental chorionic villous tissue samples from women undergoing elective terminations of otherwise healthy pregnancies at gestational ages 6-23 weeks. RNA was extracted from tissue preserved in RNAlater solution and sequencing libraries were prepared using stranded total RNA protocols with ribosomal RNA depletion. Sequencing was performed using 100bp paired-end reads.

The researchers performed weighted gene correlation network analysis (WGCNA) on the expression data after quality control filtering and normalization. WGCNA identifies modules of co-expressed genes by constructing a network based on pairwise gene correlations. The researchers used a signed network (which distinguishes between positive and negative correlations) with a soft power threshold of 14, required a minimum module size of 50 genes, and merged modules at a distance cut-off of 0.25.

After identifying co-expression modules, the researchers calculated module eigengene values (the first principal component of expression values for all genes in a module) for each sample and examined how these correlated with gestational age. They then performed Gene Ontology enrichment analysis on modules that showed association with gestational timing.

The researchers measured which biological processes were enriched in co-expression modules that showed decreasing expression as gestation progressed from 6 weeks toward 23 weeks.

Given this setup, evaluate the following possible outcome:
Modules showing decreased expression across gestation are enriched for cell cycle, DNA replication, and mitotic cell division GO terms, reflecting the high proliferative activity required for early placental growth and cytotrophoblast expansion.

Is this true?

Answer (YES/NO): NO